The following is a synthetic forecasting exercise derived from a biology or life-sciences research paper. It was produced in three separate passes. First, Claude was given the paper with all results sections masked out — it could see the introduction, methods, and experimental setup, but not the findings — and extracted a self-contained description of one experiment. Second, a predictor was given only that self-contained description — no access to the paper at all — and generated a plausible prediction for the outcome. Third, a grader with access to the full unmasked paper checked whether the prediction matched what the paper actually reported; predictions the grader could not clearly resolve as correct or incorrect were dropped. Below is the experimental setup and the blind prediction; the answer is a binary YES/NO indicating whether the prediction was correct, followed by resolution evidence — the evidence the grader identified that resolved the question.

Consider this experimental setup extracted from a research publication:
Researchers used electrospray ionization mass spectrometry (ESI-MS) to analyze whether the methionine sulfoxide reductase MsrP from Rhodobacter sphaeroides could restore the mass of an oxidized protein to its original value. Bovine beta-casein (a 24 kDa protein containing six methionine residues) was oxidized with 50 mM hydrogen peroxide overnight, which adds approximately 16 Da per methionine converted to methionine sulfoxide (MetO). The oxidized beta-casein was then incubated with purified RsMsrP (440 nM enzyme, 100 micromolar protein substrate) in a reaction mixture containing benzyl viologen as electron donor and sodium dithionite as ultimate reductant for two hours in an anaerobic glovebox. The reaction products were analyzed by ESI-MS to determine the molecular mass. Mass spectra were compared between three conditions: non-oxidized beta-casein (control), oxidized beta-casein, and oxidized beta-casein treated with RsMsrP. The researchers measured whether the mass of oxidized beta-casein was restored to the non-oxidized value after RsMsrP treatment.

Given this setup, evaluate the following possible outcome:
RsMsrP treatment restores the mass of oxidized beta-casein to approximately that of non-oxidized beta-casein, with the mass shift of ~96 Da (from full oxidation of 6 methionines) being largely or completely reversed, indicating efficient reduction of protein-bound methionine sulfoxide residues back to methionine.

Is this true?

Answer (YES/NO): YES